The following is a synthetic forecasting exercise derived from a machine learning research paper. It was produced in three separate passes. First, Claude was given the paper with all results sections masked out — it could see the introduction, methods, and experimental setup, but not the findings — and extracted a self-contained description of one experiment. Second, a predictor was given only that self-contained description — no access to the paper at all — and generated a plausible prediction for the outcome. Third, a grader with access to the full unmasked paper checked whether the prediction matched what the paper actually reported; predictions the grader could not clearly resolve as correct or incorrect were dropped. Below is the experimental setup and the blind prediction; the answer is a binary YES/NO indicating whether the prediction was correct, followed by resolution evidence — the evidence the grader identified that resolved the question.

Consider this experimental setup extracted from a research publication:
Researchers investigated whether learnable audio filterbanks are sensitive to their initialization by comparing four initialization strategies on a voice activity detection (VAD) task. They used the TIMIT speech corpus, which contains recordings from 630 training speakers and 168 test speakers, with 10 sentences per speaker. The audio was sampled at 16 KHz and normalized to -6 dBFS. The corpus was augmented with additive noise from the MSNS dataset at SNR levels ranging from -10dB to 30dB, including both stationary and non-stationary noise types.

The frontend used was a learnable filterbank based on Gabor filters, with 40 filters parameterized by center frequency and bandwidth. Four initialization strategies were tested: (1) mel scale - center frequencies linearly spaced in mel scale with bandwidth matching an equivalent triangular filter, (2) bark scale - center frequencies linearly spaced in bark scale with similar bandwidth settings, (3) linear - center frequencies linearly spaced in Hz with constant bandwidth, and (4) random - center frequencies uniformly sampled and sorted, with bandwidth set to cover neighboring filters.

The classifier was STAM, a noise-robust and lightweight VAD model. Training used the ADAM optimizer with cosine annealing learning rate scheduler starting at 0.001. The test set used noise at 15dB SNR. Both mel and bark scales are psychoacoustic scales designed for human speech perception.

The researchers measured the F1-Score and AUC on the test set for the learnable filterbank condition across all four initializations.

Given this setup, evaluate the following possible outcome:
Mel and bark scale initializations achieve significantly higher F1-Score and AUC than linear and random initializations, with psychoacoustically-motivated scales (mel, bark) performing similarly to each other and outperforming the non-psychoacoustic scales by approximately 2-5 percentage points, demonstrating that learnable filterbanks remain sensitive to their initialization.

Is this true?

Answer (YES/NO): NO